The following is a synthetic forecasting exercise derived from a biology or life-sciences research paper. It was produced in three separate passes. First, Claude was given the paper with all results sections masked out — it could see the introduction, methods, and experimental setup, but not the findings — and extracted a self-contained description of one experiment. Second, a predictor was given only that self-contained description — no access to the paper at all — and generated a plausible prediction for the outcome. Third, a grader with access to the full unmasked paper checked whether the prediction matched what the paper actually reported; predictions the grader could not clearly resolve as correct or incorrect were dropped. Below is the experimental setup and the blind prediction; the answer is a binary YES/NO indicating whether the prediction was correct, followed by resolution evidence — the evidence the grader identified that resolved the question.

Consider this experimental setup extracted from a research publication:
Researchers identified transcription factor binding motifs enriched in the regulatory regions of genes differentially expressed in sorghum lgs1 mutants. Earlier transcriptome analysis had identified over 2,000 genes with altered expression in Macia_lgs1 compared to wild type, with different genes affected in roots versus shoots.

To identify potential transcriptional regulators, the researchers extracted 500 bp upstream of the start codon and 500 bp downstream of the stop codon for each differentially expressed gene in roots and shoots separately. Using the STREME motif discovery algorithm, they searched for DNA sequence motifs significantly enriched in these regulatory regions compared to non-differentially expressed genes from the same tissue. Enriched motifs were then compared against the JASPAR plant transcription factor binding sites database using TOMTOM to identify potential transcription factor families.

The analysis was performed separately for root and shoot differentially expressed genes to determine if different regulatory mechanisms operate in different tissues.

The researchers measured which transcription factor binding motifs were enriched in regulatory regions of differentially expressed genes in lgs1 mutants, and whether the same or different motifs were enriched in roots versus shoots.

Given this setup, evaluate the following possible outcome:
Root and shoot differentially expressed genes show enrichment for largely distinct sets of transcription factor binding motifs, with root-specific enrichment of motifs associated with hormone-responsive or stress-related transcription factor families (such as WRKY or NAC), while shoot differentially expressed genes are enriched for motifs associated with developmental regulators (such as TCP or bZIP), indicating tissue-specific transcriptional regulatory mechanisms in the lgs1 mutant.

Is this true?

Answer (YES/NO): NO